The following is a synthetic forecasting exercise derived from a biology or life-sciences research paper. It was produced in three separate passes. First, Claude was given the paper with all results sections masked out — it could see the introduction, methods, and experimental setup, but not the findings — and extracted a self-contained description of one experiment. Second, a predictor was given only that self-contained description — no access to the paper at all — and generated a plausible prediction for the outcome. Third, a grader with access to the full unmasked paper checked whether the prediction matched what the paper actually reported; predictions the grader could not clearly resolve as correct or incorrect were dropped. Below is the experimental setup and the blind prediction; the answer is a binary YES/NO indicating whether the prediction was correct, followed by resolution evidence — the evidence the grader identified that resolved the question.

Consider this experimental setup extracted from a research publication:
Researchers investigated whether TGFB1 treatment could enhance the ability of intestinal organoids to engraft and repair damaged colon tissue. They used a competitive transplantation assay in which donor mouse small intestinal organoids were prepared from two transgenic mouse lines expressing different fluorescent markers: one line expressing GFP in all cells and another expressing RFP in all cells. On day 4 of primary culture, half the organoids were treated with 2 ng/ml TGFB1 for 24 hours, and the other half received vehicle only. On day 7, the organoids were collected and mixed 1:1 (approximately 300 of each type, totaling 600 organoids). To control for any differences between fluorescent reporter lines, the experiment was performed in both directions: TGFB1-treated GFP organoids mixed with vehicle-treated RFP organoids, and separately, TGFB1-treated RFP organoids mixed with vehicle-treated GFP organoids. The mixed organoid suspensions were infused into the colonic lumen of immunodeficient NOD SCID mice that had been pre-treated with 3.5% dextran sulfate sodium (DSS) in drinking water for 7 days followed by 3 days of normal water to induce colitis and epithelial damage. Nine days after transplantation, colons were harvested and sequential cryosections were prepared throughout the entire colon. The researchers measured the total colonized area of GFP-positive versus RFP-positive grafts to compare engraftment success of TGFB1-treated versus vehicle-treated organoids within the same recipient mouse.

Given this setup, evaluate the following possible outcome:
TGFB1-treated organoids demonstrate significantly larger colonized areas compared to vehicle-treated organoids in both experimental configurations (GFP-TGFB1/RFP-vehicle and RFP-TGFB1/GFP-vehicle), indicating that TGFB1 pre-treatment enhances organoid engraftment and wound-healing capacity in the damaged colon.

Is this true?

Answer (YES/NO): YES